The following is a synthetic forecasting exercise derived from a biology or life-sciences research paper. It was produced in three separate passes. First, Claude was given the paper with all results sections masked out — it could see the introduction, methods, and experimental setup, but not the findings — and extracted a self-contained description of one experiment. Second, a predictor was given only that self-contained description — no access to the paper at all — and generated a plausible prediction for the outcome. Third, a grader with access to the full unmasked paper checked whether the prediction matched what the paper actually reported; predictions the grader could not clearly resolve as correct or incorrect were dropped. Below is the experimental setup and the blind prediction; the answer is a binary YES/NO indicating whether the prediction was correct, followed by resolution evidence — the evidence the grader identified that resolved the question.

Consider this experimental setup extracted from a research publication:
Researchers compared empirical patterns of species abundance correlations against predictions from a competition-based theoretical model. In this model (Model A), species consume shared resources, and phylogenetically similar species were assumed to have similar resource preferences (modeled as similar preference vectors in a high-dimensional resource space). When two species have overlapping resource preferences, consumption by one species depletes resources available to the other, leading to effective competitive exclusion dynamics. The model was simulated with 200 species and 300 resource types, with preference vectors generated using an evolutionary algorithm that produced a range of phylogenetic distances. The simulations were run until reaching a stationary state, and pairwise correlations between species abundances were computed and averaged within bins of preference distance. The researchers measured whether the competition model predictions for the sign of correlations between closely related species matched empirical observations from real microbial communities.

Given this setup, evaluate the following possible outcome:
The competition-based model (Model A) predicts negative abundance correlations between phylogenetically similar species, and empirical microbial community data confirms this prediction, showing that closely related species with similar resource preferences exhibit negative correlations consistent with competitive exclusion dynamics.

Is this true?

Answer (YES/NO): NO